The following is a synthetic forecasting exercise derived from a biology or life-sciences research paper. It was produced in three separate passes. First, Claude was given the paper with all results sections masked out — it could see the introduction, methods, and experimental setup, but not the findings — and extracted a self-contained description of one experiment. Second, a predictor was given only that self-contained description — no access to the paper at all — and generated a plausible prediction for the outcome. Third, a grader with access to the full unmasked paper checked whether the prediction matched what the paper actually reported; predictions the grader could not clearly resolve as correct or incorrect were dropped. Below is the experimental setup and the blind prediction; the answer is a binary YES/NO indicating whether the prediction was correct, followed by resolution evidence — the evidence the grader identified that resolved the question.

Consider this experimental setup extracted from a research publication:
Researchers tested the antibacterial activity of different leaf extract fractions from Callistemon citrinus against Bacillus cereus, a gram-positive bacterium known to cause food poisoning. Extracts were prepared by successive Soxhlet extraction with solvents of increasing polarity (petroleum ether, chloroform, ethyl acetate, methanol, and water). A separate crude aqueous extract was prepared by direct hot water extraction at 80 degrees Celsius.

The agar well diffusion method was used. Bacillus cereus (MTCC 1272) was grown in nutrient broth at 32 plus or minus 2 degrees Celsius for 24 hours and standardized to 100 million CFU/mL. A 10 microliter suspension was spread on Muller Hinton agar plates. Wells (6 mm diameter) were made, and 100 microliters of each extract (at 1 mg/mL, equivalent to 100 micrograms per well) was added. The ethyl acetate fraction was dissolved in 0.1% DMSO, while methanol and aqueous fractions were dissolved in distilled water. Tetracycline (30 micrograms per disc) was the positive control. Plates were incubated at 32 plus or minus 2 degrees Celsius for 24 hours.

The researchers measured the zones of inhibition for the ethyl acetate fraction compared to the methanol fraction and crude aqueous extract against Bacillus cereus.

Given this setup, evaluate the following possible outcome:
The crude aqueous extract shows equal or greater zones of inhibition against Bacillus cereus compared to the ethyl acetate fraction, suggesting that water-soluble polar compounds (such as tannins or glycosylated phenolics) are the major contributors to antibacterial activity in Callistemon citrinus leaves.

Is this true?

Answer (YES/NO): NO